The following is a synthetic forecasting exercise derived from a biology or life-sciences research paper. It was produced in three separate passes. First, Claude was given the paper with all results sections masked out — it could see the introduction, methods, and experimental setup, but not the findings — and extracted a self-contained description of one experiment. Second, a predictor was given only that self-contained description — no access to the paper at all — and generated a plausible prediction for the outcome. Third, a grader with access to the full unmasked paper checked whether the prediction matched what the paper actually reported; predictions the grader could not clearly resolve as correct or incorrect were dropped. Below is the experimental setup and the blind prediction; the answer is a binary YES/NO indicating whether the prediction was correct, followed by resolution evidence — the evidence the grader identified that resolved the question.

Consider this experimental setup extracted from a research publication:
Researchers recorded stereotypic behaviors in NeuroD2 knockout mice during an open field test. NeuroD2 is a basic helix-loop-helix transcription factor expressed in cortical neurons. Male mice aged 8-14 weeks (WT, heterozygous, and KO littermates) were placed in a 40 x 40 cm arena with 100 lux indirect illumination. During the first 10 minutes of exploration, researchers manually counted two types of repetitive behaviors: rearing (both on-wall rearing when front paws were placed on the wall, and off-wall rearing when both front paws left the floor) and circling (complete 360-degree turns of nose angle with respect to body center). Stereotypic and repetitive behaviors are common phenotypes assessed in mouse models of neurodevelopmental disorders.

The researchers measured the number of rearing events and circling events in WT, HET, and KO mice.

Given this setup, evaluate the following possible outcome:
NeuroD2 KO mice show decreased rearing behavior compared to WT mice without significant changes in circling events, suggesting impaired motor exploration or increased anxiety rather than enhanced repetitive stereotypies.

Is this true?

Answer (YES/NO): NO